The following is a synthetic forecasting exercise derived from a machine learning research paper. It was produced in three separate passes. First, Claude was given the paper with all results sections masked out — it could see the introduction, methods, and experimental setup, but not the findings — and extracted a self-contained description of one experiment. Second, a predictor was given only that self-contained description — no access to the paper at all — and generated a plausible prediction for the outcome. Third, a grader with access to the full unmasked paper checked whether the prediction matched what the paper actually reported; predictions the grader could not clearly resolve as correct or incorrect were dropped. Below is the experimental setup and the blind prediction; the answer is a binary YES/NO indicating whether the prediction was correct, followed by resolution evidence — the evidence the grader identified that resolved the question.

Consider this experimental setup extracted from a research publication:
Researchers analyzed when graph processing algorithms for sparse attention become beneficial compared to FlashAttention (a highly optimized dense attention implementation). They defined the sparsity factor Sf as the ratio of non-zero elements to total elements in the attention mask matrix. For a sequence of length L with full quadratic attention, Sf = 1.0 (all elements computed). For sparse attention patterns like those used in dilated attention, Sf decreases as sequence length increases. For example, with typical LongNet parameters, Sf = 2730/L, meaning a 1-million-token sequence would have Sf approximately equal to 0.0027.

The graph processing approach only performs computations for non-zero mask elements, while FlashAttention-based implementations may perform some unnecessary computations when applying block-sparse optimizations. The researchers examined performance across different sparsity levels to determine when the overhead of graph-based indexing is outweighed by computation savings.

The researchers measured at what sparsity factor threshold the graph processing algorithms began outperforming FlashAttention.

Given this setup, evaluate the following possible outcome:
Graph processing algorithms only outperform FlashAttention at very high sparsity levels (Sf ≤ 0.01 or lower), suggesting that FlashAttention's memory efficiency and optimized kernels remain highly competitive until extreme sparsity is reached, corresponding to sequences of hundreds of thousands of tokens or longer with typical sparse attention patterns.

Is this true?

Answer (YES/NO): YES